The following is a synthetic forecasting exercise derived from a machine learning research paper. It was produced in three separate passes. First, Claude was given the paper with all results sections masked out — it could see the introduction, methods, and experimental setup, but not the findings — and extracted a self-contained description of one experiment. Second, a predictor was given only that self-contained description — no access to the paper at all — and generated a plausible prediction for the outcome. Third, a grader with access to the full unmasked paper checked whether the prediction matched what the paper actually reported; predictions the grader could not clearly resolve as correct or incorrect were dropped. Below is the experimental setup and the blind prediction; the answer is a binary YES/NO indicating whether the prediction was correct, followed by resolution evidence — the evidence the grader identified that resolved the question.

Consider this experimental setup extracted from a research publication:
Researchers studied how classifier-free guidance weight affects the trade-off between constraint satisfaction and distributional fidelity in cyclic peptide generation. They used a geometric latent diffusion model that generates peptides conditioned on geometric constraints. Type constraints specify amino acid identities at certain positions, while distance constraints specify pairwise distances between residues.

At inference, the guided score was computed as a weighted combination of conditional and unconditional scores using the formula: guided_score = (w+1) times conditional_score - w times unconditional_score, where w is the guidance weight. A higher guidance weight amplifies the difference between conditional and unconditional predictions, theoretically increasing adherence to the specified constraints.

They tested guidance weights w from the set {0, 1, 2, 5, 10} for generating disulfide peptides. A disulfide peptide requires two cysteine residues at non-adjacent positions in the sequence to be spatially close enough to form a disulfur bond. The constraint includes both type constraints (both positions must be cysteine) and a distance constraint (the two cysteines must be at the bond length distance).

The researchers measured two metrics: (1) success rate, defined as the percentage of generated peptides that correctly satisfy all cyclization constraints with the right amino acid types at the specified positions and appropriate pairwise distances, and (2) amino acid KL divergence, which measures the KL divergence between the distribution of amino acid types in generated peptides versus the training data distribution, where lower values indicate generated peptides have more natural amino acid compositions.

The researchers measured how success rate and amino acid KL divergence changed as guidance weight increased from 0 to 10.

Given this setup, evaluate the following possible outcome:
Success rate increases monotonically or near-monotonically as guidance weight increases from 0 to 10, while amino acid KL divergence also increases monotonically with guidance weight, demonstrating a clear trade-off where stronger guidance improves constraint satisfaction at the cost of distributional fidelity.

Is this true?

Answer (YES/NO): NO